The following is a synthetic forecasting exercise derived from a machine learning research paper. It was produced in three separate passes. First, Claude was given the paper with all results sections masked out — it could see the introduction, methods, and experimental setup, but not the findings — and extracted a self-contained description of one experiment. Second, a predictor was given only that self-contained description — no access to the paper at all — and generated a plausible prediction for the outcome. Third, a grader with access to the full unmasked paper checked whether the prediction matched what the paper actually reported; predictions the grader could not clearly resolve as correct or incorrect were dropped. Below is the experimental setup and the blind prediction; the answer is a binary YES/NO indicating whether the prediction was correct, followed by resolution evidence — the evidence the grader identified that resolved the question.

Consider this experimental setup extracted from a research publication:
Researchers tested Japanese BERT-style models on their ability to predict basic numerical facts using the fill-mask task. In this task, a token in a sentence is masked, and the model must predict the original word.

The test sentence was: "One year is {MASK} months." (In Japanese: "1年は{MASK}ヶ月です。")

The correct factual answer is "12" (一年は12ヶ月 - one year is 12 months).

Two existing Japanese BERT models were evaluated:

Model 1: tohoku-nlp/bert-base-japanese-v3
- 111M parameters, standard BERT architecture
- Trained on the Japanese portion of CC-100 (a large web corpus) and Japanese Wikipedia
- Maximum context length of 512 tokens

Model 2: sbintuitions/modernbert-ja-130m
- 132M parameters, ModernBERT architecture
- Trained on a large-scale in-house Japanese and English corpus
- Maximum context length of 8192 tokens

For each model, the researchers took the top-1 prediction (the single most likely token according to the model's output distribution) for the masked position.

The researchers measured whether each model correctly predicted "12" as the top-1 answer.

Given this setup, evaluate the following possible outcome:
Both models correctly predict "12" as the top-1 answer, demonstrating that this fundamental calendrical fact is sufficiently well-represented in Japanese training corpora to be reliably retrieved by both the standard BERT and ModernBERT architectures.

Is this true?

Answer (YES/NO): NO